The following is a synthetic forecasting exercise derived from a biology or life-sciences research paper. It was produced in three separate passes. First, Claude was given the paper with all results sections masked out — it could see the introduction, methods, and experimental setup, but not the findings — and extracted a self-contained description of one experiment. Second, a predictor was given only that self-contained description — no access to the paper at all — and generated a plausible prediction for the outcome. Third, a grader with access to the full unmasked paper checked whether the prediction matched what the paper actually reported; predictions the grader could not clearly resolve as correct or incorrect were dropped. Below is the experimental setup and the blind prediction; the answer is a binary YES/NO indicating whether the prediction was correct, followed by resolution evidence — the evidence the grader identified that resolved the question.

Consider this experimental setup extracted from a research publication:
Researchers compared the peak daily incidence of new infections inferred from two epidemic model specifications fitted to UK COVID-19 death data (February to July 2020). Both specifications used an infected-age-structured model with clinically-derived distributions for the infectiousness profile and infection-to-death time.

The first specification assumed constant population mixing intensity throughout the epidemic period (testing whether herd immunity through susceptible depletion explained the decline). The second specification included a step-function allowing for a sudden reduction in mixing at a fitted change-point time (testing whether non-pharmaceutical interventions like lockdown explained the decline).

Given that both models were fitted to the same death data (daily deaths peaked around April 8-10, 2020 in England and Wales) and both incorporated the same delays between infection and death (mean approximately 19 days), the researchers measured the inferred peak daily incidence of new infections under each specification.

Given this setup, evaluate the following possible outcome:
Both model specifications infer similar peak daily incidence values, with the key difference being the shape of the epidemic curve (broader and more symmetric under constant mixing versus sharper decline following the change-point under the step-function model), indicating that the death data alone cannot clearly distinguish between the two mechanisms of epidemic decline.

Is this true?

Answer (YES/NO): NO